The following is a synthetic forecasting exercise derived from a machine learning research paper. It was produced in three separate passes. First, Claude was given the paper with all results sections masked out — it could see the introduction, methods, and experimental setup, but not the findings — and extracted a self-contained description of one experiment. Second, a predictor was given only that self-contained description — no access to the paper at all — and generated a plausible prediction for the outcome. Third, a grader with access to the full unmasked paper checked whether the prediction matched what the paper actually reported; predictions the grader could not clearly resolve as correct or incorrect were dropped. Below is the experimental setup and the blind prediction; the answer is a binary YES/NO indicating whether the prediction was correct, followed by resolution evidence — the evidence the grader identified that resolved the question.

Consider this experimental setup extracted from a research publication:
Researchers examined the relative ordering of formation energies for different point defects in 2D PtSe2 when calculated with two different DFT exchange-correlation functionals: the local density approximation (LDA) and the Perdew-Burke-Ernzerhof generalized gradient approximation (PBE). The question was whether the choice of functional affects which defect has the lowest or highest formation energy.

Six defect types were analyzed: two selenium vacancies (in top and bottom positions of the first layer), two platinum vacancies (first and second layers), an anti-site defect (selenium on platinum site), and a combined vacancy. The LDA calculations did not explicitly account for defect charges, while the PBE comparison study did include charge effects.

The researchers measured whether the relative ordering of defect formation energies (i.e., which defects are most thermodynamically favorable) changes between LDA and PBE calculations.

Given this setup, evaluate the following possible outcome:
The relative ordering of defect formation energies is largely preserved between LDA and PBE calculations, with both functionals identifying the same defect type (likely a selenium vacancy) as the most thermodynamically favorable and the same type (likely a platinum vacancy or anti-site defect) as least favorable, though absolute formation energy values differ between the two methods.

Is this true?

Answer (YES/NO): NO